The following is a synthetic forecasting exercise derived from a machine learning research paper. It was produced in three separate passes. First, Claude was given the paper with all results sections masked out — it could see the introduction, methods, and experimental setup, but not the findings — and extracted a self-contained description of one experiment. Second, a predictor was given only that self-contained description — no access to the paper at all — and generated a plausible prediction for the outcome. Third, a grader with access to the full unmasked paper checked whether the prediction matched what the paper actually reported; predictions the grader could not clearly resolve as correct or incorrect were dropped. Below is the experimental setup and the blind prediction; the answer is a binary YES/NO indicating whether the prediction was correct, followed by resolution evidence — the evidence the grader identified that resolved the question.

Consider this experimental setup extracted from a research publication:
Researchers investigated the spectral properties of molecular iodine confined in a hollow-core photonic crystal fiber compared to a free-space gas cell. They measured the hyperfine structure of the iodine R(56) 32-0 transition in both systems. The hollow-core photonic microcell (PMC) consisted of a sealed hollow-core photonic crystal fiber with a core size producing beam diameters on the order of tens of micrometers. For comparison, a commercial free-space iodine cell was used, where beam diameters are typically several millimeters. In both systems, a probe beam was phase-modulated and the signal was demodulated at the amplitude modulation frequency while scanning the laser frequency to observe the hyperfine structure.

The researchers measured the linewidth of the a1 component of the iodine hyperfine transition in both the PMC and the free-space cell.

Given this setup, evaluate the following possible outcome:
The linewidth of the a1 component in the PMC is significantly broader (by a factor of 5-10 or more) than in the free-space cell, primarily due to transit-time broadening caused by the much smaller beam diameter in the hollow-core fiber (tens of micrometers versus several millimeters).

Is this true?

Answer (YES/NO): NO